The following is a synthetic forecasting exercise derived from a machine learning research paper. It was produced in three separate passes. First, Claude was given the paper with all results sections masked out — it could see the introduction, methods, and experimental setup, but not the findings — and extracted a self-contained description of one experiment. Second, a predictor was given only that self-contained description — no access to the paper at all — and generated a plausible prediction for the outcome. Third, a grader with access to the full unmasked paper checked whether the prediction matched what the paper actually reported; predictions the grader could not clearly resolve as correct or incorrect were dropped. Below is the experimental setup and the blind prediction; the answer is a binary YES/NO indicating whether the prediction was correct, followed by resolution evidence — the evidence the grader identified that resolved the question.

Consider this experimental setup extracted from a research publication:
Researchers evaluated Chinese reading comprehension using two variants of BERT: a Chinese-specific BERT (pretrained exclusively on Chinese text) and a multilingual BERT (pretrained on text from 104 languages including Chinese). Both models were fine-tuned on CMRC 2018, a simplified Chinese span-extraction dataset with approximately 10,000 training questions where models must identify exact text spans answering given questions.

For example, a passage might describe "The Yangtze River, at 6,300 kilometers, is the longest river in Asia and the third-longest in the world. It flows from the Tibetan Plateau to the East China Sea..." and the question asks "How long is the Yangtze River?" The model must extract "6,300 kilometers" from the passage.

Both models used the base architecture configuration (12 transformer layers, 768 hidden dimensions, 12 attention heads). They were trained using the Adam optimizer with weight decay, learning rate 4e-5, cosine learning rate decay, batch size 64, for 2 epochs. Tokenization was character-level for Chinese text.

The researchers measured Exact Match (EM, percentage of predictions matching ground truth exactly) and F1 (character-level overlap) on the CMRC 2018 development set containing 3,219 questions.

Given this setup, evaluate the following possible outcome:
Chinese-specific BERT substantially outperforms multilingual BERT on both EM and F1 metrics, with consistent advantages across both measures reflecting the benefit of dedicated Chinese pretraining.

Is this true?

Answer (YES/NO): NO